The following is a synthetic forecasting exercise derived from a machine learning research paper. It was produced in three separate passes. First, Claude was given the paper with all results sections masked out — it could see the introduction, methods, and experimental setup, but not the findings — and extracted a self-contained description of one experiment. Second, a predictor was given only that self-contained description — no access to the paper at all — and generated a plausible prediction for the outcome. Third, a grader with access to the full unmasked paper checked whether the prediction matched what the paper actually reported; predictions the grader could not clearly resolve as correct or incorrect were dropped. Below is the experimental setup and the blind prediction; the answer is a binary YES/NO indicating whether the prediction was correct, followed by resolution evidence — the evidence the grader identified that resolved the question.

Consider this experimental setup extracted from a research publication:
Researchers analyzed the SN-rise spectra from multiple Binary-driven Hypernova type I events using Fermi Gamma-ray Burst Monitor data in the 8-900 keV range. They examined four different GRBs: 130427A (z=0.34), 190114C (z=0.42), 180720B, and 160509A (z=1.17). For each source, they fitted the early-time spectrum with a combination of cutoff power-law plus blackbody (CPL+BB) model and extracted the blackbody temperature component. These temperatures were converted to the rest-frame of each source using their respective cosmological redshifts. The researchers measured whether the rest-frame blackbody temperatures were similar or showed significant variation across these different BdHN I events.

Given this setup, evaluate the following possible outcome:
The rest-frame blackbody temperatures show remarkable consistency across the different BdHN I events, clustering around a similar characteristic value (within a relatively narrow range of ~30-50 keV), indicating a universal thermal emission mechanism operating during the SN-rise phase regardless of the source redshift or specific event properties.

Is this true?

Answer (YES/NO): NO